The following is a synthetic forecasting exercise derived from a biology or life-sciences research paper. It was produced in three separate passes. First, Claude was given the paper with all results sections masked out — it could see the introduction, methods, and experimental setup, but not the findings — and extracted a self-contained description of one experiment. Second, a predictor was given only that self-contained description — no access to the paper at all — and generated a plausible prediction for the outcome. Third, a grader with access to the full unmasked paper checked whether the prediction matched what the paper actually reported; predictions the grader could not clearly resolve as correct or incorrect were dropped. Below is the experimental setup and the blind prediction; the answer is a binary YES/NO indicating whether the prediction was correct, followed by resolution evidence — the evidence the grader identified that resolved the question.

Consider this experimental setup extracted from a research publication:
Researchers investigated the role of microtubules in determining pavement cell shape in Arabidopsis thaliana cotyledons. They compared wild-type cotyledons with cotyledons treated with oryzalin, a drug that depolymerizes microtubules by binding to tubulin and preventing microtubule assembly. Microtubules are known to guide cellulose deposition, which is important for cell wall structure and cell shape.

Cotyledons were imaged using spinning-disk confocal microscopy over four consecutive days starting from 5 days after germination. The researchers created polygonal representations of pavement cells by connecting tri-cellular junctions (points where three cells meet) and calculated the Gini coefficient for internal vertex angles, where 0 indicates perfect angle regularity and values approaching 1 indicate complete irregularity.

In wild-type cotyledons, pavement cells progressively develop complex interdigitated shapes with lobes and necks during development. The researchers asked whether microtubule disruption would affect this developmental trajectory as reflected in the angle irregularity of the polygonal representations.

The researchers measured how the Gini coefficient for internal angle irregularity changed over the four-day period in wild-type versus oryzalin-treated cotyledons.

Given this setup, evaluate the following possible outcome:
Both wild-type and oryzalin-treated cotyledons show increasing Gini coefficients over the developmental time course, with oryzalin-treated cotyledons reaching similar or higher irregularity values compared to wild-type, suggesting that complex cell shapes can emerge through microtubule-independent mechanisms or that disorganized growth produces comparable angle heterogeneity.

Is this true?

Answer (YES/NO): NO